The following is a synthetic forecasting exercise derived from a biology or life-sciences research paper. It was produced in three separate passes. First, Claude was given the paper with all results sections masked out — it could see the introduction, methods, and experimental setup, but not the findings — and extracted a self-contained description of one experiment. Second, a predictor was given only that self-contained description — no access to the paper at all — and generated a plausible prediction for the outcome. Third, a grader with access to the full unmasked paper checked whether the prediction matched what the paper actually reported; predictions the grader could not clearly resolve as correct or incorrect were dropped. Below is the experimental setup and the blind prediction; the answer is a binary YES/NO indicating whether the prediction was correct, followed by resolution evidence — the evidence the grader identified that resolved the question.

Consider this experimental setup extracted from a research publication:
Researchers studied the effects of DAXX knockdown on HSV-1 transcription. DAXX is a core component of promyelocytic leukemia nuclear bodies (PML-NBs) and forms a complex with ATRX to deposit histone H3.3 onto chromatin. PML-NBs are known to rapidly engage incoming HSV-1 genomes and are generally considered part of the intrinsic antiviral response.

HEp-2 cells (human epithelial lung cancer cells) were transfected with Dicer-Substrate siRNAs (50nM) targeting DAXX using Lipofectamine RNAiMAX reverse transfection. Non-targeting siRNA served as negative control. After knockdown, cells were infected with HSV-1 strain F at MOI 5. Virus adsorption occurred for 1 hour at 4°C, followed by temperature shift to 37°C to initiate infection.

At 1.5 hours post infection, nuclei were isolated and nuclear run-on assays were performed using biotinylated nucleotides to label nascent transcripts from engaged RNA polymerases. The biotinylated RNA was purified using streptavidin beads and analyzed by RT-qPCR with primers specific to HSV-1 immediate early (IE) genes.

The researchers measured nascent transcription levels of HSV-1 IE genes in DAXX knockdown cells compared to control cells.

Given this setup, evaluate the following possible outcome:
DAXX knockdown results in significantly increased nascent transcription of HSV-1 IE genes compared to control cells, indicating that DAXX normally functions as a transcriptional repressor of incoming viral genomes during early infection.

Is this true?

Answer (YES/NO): YES